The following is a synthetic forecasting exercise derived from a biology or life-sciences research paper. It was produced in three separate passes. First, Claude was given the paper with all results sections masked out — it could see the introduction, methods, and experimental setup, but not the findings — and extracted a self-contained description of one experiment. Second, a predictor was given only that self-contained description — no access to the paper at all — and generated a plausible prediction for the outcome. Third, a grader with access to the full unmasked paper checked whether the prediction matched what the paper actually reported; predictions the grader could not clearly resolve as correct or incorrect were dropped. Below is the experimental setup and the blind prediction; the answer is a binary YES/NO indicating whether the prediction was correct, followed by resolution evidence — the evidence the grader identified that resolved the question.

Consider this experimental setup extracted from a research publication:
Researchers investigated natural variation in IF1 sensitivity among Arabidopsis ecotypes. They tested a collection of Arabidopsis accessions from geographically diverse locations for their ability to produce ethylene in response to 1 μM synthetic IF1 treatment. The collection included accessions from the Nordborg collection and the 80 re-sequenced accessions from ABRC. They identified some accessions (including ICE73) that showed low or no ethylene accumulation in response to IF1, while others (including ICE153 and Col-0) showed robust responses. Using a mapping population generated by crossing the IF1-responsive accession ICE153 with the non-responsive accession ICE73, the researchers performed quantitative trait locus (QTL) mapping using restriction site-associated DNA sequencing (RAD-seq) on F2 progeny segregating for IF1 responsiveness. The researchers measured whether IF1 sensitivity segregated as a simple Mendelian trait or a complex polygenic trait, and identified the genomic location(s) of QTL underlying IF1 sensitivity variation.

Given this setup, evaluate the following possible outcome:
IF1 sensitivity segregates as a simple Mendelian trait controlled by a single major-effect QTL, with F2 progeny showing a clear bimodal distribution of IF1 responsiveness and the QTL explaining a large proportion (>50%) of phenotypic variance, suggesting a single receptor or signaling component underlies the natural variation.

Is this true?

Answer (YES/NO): YES